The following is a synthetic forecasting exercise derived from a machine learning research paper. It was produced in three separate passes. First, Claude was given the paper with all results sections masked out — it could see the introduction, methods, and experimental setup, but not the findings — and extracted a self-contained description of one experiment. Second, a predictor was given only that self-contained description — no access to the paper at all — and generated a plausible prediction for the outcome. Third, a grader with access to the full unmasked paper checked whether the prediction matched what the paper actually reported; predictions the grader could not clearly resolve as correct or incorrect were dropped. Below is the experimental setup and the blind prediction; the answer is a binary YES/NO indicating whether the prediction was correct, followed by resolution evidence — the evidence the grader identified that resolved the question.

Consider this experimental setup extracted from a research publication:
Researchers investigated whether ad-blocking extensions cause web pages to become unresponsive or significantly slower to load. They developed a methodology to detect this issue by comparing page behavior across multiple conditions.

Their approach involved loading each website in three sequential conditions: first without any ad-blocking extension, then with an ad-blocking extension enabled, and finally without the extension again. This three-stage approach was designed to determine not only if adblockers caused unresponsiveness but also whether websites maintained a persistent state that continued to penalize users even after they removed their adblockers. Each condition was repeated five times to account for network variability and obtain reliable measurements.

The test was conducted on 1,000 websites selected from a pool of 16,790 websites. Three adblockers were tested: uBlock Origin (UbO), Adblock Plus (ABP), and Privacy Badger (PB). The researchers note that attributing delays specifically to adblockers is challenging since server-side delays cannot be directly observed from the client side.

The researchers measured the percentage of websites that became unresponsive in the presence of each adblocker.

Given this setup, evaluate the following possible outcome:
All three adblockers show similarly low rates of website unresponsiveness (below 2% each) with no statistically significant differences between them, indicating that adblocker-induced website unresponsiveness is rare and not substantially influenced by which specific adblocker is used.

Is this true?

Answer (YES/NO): YES